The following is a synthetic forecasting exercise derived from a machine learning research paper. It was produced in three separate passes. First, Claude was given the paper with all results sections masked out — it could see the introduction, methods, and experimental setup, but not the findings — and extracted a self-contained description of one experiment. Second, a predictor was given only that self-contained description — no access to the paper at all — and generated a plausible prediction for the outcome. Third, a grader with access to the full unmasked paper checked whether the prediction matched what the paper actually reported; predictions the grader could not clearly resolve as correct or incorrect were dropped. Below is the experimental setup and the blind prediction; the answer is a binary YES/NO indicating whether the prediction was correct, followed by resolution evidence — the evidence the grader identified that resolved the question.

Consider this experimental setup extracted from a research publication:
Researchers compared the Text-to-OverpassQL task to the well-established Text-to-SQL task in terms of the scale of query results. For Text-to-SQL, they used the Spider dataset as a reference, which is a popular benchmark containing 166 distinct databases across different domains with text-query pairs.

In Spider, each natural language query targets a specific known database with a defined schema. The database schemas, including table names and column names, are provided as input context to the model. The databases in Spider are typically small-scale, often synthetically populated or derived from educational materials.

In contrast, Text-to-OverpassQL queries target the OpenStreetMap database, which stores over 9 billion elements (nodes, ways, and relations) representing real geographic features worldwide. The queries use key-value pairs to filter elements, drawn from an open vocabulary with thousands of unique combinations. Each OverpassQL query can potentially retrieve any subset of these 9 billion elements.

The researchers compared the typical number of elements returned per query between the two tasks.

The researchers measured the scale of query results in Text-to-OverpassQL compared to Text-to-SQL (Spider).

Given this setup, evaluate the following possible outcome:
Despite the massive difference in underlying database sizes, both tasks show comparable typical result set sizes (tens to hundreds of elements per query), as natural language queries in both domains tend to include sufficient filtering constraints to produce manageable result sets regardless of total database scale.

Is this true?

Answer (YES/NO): NO